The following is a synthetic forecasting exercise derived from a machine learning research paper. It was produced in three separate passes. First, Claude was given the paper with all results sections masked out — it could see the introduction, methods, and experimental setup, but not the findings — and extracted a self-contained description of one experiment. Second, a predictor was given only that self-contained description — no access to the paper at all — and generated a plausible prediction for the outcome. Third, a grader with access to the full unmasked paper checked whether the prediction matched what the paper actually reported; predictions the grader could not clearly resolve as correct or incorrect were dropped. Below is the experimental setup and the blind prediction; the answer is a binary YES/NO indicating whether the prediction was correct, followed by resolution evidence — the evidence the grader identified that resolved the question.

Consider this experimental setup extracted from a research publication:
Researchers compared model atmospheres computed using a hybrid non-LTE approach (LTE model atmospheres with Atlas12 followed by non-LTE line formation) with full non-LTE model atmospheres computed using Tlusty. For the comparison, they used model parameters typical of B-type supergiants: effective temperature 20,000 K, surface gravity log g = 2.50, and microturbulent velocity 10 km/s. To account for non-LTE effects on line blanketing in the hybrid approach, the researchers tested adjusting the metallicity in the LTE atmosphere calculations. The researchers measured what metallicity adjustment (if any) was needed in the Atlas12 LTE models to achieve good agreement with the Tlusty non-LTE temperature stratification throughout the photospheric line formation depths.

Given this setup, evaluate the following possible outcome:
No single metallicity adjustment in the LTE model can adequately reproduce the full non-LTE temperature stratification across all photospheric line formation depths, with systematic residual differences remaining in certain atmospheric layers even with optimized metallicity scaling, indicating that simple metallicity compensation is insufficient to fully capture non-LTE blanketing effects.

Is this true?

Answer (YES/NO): NO